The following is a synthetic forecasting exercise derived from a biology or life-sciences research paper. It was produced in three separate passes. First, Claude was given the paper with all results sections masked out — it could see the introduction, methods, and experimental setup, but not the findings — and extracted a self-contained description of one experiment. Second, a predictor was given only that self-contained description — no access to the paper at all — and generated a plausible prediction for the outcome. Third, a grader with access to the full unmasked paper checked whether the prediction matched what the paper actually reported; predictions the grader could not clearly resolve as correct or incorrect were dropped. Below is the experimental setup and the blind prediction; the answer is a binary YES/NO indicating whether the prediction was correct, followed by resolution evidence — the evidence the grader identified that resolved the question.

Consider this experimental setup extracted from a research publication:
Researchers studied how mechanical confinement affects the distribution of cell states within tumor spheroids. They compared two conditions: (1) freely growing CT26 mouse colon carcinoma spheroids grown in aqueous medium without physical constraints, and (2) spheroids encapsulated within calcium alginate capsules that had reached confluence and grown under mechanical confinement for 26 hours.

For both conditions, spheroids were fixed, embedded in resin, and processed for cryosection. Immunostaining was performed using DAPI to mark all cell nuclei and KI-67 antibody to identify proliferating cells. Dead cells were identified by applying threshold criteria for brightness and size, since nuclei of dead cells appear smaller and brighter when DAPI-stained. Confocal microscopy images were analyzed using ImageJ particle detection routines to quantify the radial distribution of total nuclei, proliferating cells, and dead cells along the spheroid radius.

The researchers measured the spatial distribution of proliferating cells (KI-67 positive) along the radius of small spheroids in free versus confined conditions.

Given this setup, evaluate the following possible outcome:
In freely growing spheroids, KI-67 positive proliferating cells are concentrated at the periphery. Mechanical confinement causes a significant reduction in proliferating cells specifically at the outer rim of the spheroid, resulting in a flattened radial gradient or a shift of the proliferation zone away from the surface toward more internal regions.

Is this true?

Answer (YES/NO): NO